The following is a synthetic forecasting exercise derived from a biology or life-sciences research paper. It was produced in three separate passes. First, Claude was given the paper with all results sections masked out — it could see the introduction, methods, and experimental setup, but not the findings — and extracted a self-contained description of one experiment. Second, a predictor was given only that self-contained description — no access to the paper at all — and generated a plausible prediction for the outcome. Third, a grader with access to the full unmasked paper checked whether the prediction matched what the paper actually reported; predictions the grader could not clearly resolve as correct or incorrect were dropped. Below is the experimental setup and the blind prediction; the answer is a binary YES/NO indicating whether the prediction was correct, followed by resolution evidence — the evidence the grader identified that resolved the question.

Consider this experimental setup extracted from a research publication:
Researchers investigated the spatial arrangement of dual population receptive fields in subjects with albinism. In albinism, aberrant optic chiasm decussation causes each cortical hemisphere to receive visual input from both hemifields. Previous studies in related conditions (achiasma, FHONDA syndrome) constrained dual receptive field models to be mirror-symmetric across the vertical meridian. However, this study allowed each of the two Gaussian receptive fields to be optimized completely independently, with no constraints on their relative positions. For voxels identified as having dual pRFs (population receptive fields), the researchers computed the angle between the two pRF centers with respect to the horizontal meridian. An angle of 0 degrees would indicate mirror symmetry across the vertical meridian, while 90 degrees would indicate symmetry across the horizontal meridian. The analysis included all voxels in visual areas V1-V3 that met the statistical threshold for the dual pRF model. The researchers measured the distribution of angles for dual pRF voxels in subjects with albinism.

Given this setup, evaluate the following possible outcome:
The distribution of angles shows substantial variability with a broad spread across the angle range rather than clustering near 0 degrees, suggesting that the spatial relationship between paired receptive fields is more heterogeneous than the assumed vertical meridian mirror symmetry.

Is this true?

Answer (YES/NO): NO